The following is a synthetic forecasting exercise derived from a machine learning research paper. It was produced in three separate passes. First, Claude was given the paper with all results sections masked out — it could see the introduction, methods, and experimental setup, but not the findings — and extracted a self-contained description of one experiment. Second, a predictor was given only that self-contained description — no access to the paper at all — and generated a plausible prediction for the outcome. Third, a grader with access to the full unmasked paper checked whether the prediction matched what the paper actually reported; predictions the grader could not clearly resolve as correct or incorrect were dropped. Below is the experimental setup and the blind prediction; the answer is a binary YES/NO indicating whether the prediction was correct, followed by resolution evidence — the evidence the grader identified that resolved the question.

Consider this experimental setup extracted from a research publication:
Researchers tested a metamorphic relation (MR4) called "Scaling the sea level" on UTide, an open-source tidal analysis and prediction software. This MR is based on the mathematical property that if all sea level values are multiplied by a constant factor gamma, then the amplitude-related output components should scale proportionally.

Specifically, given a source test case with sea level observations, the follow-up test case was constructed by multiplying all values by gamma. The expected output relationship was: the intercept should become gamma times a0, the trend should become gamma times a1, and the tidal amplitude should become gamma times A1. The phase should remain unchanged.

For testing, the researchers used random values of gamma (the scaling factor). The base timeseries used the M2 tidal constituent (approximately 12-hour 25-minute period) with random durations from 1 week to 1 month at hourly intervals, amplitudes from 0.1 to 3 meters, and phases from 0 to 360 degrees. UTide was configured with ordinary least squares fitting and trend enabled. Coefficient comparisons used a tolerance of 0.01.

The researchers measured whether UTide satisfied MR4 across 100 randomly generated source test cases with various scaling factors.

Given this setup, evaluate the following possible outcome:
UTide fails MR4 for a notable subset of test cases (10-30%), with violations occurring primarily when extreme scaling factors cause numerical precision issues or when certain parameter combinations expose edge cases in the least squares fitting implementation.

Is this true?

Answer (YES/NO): NO